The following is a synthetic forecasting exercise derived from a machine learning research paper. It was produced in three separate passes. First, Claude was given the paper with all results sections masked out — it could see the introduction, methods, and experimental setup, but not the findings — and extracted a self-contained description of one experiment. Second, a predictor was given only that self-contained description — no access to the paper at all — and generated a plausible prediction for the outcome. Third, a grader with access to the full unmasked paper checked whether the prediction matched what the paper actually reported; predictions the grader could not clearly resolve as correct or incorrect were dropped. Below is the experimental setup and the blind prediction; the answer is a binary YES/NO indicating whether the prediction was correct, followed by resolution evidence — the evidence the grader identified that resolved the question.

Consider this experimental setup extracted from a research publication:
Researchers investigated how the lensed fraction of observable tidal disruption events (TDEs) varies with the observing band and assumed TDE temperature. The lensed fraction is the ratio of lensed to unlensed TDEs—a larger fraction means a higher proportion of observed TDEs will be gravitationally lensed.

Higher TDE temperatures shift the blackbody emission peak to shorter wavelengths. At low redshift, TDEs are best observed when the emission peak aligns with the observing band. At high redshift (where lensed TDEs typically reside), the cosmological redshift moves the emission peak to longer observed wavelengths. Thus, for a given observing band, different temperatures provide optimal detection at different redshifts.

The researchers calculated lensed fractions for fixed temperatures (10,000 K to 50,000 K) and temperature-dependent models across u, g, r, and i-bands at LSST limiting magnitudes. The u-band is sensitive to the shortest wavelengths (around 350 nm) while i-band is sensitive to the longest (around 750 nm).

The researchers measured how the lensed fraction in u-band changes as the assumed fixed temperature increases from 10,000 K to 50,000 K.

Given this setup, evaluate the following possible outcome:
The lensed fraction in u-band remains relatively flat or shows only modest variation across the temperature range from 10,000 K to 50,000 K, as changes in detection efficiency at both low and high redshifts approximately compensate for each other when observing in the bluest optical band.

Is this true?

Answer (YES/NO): NO